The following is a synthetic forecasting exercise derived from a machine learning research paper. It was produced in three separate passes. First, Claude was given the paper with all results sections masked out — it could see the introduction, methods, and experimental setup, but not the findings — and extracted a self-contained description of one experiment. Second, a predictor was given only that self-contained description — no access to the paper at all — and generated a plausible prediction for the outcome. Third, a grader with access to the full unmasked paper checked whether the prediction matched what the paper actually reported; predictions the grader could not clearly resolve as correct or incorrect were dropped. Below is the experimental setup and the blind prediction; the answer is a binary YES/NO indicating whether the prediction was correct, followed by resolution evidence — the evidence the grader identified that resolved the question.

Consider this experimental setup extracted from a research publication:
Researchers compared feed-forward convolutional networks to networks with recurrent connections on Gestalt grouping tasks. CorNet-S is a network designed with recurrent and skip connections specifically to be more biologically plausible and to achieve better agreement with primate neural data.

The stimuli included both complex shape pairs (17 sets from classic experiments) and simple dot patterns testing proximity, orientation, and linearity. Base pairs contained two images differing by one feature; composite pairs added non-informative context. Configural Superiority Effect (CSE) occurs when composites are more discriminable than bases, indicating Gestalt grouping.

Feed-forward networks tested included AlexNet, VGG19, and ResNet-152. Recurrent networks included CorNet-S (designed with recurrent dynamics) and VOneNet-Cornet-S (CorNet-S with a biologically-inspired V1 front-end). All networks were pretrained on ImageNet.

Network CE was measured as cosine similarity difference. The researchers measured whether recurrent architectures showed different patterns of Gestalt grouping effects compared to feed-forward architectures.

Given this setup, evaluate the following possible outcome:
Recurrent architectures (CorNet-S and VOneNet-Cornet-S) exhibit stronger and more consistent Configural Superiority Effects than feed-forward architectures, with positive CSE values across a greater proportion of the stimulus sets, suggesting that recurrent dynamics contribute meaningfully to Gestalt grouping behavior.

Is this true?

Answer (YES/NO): NO